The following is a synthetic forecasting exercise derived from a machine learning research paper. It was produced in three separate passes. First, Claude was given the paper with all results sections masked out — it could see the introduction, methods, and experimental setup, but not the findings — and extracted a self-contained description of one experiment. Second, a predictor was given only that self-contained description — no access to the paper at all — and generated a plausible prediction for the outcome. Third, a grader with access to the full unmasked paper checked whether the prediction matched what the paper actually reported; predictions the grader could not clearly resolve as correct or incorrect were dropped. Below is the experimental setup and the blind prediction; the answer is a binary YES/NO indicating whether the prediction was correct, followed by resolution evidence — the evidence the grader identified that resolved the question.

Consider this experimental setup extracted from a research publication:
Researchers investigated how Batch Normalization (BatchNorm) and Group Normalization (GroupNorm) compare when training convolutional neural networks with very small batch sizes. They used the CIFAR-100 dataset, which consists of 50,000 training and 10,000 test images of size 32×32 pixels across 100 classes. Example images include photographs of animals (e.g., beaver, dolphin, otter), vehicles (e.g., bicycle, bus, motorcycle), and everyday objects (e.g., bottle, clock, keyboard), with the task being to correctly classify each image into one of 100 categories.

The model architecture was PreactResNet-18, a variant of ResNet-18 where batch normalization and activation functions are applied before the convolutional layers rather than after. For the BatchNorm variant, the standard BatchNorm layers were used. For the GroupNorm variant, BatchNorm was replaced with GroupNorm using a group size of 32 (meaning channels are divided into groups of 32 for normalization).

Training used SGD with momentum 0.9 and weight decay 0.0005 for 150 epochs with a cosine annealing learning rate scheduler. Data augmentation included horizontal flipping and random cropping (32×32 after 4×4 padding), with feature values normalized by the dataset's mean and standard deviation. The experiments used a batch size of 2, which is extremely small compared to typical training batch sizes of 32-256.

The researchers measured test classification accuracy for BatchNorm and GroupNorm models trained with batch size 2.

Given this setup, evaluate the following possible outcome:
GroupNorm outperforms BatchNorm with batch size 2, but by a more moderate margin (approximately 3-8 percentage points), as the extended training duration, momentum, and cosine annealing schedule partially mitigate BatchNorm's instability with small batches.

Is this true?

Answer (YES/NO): NO